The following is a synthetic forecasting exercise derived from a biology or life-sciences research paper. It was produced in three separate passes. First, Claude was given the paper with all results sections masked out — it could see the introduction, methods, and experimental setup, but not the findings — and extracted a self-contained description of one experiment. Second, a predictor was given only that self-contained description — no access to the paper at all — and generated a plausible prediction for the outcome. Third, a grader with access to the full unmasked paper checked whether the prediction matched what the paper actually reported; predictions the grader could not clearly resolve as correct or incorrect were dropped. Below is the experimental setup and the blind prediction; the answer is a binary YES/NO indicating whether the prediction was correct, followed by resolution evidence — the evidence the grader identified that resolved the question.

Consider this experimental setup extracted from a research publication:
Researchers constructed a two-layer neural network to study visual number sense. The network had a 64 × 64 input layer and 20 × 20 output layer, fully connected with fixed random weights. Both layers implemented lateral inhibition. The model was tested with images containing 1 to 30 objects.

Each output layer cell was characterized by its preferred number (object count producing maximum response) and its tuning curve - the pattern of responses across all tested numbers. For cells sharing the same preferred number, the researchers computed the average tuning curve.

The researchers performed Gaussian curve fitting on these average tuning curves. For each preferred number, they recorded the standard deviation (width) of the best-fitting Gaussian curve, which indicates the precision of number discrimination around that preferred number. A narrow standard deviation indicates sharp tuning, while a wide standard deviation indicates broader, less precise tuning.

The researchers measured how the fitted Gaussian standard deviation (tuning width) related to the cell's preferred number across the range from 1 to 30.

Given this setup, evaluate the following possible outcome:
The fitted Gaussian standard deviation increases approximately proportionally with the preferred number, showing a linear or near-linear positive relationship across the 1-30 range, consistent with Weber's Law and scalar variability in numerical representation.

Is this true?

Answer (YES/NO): YES